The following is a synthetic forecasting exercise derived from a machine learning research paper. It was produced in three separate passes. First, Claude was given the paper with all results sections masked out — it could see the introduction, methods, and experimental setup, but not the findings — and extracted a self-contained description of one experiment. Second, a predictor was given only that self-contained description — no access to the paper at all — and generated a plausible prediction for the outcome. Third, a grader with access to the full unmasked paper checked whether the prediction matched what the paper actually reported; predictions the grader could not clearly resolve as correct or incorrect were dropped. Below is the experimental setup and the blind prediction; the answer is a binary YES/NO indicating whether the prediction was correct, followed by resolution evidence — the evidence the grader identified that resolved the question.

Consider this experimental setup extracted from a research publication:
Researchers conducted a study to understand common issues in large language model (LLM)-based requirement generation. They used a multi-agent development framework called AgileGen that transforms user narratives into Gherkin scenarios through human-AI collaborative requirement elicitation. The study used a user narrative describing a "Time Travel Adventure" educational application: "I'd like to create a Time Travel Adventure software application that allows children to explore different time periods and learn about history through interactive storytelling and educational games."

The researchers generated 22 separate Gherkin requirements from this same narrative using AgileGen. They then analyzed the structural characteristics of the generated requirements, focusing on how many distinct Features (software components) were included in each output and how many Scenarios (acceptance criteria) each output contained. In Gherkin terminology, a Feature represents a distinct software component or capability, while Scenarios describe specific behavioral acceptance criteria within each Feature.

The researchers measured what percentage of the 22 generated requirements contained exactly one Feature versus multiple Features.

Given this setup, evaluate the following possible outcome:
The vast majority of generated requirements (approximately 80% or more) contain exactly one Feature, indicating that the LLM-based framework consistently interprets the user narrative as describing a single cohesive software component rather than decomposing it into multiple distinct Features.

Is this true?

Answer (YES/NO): YES